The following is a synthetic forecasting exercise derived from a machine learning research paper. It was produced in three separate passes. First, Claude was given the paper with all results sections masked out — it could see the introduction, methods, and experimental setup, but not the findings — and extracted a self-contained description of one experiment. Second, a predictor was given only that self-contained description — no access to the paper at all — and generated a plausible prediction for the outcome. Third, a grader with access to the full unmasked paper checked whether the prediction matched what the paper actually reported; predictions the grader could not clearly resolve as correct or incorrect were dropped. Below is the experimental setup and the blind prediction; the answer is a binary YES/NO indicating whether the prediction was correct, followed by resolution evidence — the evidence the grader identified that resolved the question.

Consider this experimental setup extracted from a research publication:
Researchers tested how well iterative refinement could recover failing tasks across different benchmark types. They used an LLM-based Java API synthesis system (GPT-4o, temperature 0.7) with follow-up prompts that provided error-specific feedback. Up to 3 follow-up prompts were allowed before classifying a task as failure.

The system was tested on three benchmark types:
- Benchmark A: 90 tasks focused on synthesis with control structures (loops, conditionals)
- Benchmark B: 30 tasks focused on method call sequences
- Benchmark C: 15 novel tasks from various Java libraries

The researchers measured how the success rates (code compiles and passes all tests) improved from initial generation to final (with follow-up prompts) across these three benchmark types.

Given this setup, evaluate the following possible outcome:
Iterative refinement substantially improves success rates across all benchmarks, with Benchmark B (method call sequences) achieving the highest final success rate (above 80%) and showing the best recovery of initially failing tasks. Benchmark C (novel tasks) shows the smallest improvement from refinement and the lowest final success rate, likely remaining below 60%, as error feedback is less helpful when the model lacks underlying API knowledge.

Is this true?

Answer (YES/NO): NO